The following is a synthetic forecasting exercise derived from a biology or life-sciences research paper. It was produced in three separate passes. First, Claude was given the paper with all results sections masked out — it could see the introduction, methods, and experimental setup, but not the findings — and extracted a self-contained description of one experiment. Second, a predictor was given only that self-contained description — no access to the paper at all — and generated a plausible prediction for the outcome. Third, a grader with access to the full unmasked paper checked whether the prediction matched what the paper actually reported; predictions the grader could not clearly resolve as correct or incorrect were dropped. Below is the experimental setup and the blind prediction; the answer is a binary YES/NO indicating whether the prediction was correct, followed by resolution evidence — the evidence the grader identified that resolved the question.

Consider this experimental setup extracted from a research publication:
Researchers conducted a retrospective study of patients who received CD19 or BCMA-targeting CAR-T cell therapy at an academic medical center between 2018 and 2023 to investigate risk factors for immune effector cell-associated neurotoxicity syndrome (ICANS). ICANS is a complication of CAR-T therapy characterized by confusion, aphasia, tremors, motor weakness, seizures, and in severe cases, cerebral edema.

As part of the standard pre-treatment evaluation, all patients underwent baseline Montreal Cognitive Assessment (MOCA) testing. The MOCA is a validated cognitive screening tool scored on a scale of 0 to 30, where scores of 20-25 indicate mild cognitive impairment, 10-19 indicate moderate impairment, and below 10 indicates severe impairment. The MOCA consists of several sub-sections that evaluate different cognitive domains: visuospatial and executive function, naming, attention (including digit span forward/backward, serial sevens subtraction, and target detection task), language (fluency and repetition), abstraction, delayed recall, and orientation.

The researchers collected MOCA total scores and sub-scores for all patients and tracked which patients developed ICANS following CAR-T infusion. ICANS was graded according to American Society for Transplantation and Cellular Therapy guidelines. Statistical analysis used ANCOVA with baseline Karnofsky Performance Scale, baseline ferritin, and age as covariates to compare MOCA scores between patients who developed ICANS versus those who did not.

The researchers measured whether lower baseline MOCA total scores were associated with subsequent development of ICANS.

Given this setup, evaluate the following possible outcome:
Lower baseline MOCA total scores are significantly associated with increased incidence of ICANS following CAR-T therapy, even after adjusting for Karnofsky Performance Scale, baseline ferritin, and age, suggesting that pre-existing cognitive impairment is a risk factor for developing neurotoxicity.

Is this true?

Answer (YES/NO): YES